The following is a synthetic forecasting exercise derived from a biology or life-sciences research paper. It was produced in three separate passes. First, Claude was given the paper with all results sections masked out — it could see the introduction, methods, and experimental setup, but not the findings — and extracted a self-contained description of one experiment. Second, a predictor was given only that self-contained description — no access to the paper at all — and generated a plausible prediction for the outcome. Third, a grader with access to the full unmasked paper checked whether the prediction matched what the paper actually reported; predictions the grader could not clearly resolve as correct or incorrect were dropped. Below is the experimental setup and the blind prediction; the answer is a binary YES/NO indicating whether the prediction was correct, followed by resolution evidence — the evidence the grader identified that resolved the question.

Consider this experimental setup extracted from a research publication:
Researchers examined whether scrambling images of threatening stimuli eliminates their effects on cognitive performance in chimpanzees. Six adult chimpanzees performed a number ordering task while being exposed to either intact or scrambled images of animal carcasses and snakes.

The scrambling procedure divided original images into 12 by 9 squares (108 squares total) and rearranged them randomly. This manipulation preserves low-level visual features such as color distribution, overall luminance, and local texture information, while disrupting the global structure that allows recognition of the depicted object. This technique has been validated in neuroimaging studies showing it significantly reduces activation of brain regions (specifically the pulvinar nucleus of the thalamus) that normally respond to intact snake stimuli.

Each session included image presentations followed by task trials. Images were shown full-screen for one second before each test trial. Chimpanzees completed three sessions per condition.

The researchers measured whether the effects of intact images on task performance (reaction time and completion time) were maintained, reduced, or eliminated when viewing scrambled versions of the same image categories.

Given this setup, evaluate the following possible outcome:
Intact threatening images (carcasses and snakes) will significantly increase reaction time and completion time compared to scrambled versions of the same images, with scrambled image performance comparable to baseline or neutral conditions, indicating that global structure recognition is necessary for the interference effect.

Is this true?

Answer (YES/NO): NO